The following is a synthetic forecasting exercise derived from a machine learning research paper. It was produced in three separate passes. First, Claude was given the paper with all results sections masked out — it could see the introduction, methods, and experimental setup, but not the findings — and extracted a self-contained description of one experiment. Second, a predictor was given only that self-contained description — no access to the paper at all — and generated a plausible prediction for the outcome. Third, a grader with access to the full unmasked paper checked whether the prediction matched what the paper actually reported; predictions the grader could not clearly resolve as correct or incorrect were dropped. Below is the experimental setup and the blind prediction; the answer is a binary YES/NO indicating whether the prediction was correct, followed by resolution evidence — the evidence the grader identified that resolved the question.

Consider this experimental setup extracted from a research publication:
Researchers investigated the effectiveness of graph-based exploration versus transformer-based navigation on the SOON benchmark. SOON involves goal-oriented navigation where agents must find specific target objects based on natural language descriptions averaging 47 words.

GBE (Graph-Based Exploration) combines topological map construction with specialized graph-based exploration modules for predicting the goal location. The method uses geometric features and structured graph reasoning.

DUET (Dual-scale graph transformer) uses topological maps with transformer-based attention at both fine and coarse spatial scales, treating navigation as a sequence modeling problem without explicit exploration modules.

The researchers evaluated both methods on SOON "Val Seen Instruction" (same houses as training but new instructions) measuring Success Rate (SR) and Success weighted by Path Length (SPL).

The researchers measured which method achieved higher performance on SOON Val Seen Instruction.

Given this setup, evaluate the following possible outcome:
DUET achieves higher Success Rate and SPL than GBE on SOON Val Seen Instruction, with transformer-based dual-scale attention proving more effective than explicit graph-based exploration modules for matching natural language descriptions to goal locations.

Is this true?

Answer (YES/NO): NO